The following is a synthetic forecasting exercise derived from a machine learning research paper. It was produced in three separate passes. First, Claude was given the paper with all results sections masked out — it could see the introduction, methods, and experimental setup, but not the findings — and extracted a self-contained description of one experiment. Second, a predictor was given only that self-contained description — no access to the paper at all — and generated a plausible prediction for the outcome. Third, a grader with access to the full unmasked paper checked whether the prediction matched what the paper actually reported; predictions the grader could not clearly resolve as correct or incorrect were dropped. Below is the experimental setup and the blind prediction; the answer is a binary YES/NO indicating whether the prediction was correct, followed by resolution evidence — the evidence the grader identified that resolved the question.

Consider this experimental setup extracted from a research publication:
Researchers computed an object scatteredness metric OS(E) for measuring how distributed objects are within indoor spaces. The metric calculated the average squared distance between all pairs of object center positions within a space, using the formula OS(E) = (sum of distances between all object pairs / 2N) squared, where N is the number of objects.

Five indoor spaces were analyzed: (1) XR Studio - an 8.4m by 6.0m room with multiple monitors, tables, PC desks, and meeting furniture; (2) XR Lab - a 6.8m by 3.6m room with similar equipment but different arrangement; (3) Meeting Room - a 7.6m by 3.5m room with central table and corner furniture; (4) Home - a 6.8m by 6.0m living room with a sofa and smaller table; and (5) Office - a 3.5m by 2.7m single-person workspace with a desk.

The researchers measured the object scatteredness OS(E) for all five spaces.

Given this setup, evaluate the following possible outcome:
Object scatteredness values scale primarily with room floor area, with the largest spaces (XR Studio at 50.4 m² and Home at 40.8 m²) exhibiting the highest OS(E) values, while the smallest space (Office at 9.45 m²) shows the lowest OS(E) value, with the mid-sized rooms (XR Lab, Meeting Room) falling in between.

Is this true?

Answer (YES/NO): NO